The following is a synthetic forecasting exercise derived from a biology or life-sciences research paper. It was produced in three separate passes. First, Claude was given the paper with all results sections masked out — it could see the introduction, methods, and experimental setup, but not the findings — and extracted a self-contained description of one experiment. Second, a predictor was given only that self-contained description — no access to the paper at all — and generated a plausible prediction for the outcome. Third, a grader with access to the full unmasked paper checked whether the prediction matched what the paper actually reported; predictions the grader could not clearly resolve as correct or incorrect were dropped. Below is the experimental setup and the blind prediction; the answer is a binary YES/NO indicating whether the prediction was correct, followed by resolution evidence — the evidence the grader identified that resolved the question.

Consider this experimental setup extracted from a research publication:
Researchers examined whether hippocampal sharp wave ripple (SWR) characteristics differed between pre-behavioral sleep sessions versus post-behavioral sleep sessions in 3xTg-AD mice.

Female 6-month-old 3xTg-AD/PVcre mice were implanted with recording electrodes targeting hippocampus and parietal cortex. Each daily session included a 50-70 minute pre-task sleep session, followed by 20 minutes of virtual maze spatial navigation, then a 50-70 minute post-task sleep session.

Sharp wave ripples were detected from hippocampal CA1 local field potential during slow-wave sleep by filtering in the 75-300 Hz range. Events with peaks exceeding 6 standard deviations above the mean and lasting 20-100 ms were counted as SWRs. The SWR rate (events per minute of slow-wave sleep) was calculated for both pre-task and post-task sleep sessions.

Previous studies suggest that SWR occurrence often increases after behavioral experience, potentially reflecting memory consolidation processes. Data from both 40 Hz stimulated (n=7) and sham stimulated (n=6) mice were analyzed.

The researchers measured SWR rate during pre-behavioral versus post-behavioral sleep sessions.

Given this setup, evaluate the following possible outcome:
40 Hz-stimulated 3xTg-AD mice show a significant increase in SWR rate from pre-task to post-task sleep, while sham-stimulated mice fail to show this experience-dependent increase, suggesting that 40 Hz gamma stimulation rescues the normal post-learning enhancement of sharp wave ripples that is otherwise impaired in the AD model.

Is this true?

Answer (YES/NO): NO